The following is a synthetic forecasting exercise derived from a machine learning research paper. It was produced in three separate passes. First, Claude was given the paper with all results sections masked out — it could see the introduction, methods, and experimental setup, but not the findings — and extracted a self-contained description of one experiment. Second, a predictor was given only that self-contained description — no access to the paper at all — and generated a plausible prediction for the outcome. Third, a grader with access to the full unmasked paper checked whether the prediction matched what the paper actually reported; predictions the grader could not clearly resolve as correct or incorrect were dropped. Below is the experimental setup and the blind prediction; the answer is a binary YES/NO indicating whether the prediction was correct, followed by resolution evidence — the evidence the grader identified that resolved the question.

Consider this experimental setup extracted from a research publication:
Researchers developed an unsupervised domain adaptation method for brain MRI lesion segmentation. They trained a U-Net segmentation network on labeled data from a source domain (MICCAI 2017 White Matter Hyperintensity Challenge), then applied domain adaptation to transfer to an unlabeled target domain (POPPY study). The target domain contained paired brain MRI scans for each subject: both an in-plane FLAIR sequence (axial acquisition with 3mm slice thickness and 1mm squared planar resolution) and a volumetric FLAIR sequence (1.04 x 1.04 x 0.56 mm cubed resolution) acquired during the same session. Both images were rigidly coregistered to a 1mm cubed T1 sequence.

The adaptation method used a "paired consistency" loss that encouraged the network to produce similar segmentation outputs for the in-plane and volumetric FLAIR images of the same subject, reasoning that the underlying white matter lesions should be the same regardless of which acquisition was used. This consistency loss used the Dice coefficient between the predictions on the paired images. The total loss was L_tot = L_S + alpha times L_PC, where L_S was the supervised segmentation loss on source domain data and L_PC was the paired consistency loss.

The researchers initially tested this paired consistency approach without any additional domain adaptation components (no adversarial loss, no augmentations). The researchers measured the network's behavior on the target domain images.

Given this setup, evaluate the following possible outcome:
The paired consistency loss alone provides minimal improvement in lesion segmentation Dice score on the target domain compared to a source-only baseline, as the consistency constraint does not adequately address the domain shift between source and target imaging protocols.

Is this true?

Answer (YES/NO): NO